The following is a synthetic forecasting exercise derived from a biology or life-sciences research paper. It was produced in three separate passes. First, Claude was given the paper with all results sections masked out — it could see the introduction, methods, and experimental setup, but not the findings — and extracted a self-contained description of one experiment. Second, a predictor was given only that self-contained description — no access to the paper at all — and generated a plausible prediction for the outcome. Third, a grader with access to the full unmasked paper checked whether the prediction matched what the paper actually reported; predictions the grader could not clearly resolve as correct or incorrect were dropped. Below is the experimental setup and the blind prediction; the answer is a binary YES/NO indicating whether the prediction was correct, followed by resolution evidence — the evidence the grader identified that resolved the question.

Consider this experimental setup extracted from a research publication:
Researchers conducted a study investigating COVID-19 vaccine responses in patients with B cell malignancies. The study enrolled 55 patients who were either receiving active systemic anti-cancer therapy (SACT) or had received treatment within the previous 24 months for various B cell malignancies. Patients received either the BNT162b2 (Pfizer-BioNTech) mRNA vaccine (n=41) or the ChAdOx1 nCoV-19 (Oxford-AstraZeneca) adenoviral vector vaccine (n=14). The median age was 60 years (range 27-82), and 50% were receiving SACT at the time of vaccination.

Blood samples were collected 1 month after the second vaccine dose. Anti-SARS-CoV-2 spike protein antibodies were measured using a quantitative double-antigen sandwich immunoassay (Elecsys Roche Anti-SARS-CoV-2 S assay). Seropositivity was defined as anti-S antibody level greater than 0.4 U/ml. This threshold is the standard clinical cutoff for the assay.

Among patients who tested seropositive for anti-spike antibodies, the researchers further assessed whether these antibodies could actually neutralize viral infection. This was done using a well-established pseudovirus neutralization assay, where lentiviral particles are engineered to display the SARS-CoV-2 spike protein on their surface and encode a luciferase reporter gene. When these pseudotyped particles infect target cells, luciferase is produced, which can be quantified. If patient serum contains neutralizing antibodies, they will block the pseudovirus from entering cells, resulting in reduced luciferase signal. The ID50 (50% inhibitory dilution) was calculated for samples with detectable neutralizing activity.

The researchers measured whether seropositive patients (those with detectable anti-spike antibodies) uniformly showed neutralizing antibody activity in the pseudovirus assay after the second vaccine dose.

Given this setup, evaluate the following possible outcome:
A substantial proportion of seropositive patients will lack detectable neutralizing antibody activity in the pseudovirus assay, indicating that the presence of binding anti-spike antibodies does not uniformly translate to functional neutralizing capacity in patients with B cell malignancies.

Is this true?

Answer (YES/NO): YES